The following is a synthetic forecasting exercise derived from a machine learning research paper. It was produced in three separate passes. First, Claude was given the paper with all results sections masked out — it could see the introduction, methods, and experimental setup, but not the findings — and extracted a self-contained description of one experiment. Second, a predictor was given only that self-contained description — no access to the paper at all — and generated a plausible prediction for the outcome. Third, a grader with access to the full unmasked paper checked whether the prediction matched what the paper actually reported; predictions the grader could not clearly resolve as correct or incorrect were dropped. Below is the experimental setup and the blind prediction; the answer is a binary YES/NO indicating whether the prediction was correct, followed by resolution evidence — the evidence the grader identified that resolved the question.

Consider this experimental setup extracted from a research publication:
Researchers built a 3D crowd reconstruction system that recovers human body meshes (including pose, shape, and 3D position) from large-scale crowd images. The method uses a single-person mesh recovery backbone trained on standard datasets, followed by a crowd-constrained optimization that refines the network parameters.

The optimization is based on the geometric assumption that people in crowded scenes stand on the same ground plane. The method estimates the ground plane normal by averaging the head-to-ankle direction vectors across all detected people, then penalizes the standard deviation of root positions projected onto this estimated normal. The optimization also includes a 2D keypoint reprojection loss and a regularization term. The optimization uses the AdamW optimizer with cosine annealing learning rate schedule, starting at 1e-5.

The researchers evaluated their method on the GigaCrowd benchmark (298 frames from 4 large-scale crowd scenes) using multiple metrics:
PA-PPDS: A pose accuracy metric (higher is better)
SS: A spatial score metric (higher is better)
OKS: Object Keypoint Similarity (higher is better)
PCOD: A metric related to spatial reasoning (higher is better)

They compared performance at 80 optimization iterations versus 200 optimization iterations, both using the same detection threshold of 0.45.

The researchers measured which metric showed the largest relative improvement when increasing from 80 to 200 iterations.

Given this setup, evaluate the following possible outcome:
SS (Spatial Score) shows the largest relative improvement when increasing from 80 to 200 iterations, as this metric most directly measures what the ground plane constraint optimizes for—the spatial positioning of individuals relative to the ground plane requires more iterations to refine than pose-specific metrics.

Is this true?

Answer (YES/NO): YES